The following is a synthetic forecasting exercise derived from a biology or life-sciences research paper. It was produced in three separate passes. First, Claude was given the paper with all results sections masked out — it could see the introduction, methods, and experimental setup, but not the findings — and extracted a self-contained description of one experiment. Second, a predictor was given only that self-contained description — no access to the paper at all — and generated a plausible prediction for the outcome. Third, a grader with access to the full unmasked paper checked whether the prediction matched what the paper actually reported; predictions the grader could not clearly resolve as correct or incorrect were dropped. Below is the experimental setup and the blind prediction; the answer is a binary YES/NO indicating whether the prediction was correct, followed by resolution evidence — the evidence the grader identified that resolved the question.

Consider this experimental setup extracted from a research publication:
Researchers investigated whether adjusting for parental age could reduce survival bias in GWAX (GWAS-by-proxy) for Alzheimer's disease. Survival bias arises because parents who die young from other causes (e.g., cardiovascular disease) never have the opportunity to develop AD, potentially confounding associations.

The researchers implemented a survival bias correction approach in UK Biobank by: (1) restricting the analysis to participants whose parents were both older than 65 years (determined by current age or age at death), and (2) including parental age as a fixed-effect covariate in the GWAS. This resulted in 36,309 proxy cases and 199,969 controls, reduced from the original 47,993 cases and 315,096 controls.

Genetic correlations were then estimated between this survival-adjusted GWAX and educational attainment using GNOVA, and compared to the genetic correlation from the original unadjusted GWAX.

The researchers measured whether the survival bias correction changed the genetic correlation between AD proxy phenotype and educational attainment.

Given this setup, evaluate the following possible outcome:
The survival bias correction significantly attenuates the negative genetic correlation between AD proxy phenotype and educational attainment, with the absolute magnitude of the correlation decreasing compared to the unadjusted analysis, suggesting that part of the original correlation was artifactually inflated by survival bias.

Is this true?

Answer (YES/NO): NO